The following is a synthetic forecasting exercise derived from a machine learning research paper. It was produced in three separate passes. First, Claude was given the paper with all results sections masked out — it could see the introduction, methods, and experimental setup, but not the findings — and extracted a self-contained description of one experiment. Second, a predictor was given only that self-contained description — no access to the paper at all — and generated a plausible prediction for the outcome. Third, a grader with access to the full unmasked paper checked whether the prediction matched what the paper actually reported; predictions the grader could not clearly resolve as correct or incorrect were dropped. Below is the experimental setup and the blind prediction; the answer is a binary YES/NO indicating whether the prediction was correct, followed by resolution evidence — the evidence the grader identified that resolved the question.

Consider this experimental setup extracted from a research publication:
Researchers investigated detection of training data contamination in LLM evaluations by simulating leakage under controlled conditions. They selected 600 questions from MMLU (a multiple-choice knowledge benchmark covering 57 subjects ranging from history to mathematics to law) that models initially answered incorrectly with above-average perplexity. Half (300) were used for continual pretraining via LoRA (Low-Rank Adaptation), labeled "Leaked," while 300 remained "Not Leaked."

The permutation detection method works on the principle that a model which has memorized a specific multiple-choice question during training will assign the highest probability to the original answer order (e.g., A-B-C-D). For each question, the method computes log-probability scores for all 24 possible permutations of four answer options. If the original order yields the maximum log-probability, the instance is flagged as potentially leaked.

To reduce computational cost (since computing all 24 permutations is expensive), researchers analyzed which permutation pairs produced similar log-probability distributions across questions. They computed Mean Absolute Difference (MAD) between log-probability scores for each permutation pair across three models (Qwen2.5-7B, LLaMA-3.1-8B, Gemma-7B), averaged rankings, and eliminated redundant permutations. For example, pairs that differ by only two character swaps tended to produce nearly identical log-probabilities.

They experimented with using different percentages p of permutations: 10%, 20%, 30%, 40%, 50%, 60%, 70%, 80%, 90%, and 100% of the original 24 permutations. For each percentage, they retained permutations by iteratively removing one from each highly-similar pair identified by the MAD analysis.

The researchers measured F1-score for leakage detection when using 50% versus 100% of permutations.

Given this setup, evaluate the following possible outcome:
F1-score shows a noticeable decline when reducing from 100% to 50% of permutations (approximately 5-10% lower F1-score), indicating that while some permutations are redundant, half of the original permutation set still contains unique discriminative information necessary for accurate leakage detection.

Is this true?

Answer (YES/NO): NO